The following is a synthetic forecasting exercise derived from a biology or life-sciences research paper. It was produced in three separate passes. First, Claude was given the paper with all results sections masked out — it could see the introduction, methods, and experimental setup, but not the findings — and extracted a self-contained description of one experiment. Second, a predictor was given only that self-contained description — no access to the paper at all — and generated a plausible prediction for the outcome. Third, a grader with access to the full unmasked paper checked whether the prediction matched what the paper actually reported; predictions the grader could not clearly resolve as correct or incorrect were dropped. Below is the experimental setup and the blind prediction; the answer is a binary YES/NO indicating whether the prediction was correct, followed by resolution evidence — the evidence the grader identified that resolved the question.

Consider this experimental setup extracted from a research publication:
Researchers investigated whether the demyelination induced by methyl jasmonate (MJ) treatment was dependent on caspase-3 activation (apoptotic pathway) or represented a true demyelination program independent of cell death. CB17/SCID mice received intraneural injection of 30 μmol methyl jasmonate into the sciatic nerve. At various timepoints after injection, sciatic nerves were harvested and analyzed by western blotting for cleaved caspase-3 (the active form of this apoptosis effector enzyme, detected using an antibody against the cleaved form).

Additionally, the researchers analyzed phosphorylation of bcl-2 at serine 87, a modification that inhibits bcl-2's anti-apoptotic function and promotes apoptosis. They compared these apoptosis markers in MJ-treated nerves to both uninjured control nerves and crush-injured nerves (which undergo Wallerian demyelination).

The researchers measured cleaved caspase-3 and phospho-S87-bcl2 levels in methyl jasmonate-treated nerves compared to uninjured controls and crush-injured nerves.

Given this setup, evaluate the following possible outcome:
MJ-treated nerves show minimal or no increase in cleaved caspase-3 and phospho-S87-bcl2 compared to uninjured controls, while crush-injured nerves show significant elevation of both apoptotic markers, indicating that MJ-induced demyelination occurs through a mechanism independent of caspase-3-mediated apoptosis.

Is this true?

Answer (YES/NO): NO